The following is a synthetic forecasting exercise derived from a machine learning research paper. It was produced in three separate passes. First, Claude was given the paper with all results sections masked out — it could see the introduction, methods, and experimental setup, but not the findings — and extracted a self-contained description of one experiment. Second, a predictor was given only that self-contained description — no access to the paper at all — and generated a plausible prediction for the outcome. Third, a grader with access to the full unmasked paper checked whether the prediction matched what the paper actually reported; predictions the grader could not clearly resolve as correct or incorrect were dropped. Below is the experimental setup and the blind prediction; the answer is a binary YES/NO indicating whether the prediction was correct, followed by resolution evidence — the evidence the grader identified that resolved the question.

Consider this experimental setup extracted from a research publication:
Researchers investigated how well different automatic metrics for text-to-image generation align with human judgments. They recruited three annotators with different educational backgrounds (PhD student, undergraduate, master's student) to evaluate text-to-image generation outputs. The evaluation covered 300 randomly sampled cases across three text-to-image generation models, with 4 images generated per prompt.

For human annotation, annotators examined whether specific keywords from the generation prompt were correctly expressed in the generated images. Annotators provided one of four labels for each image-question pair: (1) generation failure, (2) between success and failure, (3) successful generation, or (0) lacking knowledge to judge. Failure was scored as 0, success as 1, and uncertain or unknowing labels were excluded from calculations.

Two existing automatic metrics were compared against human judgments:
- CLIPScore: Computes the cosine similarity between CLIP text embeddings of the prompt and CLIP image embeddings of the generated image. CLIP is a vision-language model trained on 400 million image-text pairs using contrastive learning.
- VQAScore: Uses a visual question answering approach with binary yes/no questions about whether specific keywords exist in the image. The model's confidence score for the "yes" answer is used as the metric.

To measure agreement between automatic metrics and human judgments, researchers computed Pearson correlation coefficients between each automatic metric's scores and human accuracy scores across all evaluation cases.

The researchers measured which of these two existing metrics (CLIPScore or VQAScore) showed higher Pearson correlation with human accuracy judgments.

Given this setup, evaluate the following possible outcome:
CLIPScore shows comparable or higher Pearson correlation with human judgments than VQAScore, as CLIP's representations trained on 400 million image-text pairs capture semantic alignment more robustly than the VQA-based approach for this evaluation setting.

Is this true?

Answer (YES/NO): NO